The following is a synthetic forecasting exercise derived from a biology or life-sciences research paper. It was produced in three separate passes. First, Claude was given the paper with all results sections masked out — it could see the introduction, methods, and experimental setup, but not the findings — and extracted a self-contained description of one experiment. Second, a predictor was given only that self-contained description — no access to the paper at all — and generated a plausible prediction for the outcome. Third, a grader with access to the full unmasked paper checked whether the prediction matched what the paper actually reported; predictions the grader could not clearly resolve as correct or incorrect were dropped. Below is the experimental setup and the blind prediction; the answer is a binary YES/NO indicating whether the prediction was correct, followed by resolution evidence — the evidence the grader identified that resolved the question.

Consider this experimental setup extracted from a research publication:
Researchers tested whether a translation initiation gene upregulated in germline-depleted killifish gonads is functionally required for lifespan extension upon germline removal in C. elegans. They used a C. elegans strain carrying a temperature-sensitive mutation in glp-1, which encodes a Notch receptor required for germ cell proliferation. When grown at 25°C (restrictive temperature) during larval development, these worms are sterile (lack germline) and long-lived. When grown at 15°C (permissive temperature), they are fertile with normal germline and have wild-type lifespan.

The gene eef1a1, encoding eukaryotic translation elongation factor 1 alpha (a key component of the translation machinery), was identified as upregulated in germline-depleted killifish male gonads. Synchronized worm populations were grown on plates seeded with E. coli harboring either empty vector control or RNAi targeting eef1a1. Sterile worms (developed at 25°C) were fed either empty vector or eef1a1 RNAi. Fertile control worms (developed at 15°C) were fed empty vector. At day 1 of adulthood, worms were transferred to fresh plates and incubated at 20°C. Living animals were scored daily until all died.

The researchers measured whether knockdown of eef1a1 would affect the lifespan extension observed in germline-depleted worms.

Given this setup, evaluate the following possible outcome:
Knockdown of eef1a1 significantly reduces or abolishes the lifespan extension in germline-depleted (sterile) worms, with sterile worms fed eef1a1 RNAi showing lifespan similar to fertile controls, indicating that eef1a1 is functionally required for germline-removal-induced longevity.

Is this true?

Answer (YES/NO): YES